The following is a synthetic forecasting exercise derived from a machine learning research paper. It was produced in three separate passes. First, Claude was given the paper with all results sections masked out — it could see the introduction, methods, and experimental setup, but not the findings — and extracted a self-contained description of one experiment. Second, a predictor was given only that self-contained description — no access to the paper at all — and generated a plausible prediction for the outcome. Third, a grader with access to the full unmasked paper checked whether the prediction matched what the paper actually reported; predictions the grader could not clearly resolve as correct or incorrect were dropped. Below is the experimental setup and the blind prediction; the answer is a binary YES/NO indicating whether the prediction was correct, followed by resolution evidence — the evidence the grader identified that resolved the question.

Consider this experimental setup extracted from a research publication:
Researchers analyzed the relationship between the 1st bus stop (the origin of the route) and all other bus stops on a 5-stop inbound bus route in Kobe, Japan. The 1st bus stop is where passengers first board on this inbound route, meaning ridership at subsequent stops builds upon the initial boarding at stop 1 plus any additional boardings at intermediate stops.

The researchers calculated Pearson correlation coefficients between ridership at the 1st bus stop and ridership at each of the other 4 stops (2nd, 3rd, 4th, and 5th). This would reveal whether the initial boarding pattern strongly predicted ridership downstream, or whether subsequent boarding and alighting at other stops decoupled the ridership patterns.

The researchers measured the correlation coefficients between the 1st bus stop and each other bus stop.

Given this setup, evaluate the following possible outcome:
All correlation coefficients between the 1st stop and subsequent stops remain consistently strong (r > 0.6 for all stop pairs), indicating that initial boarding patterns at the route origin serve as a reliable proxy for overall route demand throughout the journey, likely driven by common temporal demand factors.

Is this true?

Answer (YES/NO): NO